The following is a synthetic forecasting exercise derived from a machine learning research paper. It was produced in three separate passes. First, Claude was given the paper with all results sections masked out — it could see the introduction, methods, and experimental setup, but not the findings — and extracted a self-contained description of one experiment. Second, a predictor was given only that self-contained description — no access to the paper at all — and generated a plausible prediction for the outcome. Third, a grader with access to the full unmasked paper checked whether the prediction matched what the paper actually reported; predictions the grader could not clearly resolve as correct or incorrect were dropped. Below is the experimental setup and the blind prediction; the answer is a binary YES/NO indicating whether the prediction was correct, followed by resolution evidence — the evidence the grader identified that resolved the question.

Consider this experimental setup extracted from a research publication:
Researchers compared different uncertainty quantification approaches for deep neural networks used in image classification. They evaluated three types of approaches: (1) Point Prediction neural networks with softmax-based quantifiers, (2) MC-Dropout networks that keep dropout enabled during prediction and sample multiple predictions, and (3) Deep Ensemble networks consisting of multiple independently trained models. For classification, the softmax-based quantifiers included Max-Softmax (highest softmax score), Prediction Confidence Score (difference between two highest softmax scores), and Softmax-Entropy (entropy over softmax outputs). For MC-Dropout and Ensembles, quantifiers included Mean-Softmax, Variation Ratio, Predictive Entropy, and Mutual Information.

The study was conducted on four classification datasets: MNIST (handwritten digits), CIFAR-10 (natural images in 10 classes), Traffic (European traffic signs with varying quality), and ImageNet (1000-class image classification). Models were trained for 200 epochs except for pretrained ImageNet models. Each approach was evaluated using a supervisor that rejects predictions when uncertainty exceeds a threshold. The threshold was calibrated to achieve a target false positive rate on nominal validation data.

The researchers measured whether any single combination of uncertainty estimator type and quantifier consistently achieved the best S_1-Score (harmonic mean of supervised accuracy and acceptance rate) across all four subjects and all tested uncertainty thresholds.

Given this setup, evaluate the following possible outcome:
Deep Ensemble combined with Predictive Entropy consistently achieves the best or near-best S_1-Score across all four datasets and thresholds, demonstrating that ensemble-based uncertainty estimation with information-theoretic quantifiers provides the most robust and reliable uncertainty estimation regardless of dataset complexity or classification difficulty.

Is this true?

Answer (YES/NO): NO